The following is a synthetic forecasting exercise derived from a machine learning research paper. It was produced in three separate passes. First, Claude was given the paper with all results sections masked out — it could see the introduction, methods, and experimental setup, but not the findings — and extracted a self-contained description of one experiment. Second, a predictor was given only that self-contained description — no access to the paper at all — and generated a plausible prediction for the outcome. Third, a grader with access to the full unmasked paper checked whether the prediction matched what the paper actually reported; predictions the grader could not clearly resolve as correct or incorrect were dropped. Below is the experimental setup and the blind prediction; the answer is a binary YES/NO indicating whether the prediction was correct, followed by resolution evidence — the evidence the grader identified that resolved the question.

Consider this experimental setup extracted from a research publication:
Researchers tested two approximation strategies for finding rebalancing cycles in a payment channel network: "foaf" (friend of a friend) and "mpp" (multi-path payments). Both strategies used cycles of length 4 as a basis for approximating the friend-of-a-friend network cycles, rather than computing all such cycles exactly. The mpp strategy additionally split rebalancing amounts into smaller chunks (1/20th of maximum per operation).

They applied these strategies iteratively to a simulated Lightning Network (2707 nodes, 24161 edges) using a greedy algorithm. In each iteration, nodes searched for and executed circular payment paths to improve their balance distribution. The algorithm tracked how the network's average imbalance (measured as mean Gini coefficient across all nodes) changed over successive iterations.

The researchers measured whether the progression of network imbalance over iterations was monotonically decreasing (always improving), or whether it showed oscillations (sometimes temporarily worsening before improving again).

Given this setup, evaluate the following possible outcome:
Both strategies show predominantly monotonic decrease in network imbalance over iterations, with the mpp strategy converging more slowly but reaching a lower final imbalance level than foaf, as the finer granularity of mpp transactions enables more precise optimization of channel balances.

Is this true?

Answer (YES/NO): NO